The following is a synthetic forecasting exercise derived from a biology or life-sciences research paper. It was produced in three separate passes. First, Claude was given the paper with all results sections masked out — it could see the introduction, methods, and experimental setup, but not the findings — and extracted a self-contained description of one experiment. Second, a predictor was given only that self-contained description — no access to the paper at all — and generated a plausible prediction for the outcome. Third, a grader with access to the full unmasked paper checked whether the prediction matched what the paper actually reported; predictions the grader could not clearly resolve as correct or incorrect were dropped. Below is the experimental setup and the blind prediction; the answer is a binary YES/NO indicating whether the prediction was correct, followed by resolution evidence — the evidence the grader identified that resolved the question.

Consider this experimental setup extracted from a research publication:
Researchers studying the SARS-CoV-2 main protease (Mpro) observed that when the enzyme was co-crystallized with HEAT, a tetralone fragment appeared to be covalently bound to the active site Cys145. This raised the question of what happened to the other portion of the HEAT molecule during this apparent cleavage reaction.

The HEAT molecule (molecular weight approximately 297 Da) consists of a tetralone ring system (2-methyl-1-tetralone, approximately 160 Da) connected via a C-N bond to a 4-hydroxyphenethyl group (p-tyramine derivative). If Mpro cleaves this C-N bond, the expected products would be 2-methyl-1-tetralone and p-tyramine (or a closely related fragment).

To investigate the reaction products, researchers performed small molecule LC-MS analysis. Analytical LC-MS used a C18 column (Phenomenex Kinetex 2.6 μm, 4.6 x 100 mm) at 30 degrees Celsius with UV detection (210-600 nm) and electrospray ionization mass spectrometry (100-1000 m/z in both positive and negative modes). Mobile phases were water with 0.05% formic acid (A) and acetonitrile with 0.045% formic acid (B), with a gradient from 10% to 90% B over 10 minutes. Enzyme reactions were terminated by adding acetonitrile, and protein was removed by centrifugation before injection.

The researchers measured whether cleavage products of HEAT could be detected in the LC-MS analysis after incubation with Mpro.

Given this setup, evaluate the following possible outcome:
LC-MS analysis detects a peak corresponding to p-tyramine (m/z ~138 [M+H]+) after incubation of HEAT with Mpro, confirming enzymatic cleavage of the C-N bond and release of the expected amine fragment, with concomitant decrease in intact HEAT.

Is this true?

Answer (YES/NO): NO